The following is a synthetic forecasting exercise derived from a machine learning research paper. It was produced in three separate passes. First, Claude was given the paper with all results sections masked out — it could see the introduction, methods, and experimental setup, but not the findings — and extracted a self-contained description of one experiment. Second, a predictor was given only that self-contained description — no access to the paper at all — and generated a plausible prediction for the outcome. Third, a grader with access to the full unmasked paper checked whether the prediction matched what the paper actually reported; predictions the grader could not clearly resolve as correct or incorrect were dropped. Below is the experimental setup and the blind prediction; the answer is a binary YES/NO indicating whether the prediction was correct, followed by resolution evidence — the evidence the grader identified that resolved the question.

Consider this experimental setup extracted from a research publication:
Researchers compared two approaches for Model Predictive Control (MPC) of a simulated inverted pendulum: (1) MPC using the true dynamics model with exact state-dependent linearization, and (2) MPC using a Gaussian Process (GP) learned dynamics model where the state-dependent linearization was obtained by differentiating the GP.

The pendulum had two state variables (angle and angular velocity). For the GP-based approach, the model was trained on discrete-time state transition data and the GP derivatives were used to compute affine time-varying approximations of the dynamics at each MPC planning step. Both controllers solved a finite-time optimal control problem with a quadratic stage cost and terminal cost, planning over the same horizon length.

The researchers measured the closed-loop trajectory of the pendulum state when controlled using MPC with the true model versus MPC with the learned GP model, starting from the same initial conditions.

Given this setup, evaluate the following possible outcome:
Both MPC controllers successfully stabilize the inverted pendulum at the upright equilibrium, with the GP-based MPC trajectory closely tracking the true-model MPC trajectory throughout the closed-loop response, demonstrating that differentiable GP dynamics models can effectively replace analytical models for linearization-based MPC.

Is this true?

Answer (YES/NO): YES